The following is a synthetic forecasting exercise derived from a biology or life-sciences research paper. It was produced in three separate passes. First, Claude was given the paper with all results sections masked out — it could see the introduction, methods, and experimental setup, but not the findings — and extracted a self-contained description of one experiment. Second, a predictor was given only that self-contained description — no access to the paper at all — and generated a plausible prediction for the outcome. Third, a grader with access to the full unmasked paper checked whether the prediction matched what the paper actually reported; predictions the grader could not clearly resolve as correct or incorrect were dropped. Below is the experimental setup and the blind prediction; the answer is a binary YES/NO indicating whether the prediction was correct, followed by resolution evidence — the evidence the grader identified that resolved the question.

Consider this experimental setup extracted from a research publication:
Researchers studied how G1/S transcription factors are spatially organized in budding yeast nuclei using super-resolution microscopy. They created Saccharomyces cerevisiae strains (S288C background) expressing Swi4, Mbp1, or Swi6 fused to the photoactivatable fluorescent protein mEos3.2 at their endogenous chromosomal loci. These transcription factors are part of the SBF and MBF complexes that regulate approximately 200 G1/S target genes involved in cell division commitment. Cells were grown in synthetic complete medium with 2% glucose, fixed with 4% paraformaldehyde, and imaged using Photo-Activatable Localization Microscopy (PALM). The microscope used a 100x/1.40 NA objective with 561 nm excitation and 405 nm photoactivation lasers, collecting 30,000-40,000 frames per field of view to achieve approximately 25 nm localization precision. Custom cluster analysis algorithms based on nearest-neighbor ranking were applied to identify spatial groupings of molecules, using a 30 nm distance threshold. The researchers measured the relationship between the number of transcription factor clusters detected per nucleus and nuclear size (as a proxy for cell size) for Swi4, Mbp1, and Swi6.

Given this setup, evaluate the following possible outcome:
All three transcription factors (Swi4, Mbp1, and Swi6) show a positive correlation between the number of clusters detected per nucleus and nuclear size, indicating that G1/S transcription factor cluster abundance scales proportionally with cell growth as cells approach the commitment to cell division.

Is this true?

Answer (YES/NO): YES